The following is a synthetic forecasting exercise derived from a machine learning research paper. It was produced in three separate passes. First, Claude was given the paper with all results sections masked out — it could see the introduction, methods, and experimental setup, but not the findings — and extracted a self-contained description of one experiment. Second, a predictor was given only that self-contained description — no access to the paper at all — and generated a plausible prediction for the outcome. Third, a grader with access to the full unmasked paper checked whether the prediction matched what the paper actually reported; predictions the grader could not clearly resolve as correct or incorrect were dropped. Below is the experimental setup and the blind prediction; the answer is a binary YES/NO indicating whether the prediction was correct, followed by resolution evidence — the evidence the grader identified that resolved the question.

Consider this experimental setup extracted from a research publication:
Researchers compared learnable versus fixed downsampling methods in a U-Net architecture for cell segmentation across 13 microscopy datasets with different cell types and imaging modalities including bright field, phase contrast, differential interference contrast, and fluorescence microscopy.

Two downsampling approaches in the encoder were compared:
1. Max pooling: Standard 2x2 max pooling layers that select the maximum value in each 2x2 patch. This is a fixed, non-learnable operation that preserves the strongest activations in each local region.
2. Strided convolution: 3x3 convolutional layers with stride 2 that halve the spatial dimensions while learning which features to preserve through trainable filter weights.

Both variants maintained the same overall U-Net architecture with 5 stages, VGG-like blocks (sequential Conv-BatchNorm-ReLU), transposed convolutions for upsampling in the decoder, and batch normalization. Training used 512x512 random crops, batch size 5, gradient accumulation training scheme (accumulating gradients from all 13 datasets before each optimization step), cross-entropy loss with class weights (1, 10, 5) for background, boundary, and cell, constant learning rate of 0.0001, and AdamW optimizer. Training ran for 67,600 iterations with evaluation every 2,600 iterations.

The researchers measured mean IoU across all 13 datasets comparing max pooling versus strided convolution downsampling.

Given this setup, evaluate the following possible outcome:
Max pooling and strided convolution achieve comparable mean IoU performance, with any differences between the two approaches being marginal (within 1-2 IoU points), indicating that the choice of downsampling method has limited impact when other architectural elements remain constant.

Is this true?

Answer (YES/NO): NO